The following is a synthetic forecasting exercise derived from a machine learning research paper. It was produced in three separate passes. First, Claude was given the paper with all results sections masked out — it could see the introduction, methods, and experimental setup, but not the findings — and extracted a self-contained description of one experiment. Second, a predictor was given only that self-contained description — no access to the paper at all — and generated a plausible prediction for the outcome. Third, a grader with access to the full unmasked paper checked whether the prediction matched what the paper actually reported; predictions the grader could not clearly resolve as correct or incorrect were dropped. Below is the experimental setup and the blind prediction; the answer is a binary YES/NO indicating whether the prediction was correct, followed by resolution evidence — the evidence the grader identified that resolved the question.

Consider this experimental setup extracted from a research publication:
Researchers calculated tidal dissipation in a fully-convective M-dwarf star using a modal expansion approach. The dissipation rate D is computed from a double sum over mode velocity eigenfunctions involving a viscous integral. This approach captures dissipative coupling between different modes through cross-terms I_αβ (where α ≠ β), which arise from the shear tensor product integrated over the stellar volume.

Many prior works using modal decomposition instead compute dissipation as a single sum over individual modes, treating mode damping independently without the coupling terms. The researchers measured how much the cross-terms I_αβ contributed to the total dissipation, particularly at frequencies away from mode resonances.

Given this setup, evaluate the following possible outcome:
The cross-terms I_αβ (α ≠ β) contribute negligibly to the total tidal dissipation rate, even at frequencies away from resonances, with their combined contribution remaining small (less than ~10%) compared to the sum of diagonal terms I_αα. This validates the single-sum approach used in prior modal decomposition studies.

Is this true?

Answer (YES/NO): NO